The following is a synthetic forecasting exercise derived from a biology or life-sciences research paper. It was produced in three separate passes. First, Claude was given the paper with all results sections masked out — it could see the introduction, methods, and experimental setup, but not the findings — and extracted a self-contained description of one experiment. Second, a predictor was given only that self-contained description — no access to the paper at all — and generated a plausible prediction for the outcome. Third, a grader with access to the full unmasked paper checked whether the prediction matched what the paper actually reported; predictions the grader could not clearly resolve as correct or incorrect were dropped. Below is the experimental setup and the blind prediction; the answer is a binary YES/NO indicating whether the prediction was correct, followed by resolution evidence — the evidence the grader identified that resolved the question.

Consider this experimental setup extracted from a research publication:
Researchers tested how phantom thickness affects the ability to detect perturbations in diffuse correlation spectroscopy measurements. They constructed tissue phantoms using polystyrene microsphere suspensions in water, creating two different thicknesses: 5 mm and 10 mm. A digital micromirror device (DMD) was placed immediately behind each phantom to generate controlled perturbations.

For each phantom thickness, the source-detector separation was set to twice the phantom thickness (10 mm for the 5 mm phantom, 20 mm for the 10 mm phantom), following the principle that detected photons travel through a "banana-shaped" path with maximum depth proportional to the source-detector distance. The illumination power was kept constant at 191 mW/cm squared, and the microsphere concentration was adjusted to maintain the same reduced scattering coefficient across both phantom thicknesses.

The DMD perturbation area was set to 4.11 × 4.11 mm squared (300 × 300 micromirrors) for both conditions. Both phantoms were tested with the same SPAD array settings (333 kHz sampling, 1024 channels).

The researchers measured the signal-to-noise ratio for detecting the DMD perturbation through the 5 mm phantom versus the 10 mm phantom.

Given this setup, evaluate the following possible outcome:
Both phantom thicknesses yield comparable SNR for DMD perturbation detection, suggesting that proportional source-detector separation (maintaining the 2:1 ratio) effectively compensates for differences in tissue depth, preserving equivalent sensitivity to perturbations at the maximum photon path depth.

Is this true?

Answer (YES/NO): NO